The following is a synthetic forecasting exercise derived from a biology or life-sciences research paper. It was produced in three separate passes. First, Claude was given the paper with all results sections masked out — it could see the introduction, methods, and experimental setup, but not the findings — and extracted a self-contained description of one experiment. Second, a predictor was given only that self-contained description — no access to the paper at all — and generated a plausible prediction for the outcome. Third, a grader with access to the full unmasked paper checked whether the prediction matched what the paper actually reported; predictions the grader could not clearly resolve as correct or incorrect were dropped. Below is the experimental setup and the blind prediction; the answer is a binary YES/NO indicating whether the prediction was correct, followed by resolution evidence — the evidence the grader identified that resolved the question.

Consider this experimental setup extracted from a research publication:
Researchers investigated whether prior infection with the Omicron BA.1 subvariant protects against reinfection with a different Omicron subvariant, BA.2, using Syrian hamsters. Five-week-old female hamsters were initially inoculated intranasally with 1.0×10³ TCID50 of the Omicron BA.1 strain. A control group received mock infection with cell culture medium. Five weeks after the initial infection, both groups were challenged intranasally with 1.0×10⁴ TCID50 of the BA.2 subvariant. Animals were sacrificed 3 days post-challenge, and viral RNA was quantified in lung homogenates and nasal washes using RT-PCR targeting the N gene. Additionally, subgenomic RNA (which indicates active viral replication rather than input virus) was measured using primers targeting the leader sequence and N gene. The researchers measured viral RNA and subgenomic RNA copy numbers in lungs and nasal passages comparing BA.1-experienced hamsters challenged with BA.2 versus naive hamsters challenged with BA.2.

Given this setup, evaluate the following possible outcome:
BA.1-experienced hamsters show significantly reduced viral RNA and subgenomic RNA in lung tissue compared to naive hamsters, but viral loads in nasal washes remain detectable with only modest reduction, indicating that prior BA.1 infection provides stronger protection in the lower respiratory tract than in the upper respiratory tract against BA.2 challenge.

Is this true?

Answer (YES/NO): YES